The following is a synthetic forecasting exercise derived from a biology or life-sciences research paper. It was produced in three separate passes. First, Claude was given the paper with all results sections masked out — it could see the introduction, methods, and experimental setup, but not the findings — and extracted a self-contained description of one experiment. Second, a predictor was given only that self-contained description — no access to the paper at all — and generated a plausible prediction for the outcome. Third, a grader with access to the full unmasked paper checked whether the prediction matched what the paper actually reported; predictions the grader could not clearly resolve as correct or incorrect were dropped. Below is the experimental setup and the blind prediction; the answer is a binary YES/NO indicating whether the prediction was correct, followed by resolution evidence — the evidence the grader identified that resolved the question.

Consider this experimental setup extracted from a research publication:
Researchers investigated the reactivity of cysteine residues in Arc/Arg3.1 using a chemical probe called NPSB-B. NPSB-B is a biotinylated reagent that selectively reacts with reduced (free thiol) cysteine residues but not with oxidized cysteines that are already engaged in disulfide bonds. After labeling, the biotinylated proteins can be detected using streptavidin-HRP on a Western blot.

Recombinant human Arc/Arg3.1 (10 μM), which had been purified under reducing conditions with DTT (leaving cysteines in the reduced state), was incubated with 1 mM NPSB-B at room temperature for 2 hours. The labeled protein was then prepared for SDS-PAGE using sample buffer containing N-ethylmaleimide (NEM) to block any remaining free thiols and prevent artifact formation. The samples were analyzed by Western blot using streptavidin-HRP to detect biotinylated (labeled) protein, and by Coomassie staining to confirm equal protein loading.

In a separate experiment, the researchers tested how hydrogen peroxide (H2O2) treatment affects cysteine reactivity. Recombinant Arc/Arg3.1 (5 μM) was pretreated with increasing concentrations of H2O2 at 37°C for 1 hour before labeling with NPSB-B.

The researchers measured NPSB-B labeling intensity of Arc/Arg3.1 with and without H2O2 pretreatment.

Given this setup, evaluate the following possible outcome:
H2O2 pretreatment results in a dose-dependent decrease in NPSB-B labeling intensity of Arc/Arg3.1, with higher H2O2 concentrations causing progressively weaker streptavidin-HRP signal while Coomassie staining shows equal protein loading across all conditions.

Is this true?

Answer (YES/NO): YES